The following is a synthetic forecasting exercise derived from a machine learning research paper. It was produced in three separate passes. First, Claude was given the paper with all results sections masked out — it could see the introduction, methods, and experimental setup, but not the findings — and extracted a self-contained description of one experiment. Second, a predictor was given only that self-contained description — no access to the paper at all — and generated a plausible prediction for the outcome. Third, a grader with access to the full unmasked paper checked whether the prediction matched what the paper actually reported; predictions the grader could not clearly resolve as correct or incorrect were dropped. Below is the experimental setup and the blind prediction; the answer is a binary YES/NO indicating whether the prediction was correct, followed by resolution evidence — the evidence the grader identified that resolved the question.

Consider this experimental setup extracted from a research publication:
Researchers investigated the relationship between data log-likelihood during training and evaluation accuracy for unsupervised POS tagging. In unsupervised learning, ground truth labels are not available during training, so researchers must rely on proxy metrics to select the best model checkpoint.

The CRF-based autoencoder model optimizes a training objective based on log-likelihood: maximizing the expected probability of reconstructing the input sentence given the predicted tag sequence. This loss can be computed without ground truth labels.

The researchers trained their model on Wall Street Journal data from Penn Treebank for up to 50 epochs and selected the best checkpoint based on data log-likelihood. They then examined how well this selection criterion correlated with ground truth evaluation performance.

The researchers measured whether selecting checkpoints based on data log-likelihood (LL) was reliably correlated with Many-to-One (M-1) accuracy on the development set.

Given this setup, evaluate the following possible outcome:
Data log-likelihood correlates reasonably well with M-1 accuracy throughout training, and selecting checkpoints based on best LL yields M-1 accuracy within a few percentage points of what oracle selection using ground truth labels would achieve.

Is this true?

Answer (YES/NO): NO